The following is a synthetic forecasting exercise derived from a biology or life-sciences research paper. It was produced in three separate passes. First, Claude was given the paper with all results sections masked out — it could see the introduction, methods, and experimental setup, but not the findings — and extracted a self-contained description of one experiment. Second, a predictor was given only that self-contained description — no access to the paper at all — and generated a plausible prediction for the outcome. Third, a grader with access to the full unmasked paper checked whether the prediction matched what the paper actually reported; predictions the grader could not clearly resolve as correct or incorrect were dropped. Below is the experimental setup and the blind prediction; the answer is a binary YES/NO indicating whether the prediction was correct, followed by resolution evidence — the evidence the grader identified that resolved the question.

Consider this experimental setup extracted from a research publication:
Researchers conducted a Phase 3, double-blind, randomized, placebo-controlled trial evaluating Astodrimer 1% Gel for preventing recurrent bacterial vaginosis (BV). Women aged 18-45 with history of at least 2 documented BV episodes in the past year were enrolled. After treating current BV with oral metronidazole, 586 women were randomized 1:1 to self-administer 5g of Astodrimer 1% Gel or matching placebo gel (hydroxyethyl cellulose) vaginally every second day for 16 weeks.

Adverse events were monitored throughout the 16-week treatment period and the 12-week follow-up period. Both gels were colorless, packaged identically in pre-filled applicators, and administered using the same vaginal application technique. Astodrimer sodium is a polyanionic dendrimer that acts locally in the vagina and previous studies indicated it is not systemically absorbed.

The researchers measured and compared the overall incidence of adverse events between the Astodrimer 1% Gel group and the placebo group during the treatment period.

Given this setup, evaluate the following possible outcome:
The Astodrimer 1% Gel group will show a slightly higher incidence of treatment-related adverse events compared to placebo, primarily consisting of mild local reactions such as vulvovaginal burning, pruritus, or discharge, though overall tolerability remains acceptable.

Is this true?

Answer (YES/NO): NO